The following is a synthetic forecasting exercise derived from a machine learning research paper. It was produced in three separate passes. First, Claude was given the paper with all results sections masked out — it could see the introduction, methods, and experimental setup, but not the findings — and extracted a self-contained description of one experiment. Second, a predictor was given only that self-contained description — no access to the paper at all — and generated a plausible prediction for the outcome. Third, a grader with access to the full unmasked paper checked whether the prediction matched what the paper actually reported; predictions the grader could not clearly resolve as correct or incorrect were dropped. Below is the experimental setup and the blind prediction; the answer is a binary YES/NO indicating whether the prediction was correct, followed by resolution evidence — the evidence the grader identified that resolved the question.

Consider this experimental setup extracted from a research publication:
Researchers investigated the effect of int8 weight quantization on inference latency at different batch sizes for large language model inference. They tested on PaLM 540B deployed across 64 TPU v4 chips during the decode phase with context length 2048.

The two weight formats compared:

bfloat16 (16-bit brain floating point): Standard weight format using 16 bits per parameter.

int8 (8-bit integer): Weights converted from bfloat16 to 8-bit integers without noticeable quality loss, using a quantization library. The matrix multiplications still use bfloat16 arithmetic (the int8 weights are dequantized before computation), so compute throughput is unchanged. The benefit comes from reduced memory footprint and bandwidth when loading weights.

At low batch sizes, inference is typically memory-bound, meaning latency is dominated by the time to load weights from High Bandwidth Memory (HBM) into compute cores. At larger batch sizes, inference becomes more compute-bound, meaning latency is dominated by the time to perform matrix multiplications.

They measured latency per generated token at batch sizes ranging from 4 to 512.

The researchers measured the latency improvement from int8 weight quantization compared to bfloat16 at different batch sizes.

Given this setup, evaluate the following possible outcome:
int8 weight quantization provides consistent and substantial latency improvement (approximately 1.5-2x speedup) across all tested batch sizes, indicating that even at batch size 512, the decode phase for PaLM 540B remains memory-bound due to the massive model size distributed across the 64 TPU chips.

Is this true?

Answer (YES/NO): NO